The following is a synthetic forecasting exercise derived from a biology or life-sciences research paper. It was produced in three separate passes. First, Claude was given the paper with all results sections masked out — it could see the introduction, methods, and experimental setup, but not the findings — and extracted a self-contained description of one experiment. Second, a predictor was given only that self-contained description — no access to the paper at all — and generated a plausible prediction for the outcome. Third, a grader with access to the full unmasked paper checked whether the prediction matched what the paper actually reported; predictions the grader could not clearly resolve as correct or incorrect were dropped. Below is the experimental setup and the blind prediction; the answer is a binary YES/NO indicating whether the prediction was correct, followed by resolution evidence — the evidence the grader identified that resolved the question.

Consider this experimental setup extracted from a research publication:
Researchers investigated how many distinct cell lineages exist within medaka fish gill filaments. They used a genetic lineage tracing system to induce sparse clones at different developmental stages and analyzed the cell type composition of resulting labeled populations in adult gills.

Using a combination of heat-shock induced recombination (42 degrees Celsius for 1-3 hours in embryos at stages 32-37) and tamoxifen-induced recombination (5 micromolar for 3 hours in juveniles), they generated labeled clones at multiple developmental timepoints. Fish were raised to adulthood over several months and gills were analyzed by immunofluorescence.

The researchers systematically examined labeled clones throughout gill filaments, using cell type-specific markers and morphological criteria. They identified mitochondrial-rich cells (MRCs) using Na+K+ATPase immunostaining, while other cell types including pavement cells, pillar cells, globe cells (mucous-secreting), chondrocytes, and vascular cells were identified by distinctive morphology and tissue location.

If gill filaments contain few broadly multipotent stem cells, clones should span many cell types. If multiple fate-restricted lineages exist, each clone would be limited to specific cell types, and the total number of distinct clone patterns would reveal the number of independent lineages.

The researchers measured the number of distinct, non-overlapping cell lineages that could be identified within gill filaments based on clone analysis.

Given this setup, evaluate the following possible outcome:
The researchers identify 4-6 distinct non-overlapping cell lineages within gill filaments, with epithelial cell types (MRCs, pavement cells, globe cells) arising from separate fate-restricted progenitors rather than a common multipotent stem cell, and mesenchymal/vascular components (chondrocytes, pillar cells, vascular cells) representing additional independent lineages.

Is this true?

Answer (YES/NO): NO